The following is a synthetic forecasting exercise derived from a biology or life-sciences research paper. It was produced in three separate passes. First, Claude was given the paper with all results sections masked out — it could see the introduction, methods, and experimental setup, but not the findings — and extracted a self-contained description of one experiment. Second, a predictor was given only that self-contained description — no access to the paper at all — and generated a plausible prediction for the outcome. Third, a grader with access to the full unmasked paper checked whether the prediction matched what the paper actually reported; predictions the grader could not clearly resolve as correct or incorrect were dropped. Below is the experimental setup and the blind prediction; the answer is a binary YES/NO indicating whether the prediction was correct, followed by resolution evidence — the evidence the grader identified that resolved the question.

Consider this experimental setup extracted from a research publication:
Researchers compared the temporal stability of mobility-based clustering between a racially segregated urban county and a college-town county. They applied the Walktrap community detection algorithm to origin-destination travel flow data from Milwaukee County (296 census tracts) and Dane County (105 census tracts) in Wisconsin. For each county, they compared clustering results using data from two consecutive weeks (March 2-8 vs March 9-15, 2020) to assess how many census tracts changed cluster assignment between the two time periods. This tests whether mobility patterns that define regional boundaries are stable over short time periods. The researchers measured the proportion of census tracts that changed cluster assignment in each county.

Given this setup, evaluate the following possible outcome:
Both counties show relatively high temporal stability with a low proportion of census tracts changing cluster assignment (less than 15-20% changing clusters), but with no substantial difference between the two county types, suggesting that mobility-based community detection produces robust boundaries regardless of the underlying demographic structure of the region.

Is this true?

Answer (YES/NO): NO